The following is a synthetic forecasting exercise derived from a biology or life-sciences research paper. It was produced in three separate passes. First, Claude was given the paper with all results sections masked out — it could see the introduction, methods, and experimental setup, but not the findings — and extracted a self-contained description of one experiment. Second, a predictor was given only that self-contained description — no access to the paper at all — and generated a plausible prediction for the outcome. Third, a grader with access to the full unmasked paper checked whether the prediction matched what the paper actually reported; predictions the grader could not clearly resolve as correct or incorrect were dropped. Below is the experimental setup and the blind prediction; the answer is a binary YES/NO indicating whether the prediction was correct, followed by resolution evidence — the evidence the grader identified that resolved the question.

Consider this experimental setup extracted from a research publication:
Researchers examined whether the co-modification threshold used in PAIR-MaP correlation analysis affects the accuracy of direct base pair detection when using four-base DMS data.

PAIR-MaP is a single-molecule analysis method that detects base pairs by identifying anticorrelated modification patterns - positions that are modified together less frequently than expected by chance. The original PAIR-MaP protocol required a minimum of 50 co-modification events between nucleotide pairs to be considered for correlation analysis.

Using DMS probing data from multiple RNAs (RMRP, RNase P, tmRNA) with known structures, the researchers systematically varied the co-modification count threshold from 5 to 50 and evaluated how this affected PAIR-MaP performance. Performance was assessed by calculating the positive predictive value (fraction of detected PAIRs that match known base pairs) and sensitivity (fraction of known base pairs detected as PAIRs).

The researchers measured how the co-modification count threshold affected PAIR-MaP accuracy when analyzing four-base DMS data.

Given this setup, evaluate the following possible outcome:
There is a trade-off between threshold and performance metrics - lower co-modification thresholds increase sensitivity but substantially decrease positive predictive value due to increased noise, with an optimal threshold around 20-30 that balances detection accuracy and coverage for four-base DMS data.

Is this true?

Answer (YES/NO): NO